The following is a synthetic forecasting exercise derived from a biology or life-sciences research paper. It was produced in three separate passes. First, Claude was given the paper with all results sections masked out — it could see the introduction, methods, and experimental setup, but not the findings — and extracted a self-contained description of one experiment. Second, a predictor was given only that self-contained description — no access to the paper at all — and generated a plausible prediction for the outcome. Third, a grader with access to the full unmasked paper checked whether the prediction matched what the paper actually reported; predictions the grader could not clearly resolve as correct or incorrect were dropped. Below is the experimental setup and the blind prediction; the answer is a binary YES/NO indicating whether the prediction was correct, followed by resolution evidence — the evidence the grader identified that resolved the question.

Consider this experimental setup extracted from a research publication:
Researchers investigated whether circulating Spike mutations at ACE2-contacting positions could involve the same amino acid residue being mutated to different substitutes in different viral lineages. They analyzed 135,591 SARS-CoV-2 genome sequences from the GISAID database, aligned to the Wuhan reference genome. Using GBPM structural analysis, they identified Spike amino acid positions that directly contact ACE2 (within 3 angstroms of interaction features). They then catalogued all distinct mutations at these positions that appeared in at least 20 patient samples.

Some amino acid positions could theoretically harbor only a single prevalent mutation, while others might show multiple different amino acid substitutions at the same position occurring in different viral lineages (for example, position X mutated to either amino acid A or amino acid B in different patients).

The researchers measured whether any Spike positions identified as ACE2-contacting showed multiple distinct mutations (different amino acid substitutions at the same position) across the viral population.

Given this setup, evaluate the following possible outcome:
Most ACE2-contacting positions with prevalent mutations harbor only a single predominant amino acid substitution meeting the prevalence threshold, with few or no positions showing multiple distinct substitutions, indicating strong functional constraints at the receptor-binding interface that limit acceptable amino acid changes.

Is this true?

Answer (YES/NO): YES